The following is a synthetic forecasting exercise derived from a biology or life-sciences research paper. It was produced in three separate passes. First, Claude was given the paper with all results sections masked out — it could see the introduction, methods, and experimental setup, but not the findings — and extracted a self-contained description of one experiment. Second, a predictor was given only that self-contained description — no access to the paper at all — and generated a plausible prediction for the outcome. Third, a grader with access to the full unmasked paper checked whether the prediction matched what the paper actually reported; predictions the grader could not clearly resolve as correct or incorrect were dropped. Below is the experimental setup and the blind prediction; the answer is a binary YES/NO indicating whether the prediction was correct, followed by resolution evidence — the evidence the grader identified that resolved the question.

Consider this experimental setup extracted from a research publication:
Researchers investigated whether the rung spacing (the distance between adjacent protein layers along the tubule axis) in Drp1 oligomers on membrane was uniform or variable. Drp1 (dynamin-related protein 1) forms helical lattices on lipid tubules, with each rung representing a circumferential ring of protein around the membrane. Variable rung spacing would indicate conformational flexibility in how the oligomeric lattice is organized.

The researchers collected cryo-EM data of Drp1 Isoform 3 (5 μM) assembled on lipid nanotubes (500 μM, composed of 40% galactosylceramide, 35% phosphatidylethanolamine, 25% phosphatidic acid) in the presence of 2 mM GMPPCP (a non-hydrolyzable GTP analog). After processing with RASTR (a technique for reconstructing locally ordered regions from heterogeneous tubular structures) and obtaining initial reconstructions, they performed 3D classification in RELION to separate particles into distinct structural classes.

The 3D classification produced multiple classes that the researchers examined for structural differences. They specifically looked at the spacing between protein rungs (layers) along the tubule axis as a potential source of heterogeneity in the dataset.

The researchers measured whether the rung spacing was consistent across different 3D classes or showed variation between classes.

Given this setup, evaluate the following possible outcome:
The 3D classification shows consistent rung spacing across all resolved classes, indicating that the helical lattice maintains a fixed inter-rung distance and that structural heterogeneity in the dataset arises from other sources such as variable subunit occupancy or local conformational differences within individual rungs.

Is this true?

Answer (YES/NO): NO